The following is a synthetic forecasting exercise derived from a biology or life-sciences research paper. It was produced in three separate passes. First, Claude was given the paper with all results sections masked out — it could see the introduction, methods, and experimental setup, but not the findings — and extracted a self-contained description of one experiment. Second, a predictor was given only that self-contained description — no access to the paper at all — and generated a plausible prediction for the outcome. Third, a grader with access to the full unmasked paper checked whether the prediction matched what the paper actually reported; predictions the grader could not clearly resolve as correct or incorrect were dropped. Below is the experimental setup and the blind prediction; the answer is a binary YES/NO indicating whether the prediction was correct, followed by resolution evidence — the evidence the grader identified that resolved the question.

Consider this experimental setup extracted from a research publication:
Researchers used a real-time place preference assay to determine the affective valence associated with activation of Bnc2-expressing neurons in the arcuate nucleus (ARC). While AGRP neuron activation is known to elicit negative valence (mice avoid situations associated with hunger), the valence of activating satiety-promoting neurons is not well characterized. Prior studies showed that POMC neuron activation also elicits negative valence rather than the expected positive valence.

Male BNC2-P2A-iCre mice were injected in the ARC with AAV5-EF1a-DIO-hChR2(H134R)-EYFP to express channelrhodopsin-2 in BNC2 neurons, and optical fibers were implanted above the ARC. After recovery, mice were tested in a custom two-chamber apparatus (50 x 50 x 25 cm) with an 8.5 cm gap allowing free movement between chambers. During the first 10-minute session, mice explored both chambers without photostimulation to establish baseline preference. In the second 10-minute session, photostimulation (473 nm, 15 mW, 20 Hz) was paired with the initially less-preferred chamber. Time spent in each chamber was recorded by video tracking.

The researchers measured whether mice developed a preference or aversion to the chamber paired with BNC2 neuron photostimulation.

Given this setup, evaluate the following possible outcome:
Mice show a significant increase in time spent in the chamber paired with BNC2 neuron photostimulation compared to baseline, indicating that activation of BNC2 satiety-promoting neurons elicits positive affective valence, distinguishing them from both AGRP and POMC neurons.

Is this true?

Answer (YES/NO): YES